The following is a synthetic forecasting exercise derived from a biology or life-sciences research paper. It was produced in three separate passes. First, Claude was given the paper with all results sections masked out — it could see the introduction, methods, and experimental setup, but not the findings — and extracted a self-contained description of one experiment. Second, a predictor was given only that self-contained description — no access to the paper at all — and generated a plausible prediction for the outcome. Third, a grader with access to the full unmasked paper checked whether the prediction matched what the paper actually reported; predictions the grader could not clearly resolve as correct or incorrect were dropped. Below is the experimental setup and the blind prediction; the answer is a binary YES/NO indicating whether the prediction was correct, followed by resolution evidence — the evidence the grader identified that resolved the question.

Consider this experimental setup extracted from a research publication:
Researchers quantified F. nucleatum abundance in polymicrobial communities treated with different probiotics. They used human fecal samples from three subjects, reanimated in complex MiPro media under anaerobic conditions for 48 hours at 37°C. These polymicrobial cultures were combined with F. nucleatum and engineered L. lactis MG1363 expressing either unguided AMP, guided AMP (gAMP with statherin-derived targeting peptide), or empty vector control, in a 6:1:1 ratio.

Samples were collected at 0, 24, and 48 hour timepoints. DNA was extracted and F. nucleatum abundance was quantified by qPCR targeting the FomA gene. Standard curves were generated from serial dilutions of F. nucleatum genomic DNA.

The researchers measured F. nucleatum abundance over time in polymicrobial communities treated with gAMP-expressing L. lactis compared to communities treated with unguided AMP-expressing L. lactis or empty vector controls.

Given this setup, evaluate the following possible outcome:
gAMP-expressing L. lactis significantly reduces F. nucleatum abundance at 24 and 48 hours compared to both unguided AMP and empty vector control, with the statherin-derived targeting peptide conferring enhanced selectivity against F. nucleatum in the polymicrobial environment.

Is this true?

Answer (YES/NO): NO